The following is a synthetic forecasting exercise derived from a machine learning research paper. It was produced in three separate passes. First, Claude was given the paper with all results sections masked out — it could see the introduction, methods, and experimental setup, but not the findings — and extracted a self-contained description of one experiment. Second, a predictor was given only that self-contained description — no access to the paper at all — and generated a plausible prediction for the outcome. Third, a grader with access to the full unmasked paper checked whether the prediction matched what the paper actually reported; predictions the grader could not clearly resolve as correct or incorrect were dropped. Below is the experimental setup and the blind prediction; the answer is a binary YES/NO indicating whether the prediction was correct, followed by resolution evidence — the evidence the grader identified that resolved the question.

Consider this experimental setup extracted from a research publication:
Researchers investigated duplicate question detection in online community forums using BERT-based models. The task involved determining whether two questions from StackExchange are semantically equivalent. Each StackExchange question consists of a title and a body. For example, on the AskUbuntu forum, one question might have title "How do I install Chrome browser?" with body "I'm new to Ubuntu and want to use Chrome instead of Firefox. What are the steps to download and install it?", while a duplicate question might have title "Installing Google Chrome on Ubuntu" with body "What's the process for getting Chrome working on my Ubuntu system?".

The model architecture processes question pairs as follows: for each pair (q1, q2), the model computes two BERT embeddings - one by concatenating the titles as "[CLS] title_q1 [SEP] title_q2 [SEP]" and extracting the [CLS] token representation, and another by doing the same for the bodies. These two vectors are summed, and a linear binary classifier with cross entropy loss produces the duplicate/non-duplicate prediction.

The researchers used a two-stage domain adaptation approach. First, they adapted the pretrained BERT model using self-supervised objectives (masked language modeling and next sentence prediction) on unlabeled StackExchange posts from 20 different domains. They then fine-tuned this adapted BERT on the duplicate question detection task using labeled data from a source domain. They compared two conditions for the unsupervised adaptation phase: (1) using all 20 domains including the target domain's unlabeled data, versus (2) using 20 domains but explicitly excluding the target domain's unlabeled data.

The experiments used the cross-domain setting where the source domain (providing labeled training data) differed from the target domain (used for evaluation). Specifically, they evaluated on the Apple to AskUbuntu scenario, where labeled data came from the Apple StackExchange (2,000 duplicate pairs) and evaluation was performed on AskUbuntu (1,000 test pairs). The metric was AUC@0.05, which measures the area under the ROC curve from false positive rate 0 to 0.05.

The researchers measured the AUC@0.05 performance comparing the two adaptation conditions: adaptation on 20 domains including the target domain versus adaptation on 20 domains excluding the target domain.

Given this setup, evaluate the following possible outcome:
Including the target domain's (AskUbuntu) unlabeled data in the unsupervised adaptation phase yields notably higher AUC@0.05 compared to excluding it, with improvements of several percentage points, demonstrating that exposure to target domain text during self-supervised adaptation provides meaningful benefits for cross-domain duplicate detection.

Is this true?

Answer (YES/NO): YES